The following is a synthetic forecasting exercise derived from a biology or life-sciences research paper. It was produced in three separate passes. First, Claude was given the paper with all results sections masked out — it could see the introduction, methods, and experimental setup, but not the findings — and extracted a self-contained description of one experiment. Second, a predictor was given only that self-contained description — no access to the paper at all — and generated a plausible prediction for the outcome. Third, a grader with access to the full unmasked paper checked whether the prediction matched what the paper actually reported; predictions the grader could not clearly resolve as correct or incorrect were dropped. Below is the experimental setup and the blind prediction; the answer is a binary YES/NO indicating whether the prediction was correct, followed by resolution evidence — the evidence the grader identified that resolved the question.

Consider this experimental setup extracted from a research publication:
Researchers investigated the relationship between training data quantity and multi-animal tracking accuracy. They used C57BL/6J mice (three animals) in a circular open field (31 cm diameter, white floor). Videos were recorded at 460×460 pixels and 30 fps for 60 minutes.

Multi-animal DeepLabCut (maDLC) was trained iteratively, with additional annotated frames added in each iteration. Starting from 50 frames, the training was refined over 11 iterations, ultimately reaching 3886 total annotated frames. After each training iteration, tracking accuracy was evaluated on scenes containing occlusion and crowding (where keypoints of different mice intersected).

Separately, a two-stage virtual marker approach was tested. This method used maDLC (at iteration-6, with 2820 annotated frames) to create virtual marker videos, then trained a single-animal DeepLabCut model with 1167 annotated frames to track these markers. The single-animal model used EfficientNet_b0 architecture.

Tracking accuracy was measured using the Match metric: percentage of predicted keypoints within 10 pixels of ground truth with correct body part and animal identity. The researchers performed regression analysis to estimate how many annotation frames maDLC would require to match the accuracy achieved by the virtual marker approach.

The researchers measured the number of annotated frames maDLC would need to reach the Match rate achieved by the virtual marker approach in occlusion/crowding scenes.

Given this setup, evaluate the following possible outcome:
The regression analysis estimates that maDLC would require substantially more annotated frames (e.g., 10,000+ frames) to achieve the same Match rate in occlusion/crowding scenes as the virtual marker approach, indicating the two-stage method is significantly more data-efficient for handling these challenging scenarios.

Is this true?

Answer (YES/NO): YES